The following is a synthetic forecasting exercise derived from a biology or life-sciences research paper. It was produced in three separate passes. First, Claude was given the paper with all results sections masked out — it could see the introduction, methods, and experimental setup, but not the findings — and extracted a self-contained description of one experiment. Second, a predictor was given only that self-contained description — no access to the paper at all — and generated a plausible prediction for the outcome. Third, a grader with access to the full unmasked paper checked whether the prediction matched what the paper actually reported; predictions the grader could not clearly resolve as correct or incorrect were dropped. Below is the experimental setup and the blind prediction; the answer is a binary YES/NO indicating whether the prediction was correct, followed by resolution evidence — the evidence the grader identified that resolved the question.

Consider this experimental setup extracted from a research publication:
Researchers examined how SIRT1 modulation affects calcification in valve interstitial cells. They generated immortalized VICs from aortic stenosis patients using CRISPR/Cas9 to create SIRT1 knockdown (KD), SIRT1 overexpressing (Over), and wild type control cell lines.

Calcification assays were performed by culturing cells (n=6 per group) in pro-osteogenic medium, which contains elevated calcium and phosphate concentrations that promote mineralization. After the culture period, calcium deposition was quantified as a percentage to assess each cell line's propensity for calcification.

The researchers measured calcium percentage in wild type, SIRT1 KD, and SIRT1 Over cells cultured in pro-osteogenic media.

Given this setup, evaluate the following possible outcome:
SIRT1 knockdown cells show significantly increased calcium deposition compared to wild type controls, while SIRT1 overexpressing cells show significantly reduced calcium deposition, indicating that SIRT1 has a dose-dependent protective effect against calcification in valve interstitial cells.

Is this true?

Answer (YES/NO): YES